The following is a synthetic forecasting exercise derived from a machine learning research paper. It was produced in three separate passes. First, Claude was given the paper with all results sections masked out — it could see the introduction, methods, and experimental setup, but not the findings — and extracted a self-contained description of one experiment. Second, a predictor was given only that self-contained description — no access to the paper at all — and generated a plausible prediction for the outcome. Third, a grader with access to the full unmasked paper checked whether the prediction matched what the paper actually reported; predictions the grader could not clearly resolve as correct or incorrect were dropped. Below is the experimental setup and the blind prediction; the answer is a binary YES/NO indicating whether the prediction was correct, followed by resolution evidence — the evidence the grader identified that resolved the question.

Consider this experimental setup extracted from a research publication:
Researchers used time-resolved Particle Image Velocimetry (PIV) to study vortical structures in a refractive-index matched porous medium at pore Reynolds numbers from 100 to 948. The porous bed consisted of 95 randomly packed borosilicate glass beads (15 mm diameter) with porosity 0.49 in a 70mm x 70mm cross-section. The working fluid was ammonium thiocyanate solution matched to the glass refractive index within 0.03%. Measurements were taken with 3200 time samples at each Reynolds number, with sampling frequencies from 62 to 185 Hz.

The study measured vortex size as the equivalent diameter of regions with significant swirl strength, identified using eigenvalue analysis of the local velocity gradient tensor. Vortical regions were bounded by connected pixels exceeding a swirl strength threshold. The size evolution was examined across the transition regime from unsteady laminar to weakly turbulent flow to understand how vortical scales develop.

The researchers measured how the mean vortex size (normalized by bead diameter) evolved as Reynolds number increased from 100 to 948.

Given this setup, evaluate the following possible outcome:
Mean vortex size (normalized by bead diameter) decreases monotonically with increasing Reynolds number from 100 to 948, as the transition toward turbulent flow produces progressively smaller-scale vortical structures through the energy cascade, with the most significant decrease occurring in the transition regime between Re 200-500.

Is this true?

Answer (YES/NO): NO